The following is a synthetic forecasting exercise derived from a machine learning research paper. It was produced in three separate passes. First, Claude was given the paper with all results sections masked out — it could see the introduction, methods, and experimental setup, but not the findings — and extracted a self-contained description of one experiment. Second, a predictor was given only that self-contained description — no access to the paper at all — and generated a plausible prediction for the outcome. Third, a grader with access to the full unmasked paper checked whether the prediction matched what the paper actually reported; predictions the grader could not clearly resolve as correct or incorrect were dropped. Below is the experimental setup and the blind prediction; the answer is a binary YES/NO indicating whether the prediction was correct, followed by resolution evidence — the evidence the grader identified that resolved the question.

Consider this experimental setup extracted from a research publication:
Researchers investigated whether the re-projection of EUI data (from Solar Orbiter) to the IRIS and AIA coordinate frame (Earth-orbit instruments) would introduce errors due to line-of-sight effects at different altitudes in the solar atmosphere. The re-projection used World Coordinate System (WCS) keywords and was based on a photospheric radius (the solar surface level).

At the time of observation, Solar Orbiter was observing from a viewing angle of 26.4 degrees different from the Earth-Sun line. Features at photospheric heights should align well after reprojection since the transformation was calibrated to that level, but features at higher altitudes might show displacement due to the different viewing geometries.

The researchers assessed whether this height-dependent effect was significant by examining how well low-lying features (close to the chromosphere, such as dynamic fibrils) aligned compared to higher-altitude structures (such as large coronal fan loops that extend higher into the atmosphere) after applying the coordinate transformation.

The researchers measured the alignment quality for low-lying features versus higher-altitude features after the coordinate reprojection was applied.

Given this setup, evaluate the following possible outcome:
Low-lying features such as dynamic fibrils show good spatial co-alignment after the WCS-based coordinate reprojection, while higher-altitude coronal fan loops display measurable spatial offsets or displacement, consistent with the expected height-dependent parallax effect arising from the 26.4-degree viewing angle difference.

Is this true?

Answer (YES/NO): YES